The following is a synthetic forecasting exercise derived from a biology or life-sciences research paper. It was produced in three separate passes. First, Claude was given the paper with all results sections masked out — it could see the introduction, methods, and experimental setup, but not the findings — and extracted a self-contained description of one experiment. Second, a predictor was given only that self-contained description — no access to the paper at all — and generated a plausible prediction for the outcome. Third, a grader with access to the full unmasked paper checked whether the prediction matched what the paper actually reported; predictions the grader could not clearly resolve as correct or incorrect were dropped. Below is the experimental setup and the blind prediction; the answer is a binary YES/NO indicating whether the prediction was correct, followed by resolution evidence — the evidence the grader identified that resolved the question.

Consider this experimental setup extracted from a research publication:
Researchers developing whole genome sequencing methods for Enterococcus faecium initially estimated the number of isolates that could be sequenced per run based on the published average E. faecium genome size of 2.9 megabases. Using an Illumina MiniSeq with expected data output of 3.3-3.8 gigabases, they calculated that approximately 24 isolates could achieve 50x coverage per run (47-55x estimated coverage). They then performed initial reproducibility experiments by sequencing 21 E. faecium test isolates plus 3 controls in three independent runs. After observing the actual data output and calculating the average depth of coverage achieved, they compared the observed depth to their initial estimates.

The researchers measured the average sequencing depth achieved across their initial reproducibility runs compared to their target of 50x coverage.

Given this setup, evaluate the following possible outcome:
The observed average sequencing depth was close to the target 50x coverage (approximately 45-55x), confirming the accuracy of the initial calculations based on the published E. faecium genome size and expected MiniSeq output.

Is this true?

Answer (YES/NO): NO